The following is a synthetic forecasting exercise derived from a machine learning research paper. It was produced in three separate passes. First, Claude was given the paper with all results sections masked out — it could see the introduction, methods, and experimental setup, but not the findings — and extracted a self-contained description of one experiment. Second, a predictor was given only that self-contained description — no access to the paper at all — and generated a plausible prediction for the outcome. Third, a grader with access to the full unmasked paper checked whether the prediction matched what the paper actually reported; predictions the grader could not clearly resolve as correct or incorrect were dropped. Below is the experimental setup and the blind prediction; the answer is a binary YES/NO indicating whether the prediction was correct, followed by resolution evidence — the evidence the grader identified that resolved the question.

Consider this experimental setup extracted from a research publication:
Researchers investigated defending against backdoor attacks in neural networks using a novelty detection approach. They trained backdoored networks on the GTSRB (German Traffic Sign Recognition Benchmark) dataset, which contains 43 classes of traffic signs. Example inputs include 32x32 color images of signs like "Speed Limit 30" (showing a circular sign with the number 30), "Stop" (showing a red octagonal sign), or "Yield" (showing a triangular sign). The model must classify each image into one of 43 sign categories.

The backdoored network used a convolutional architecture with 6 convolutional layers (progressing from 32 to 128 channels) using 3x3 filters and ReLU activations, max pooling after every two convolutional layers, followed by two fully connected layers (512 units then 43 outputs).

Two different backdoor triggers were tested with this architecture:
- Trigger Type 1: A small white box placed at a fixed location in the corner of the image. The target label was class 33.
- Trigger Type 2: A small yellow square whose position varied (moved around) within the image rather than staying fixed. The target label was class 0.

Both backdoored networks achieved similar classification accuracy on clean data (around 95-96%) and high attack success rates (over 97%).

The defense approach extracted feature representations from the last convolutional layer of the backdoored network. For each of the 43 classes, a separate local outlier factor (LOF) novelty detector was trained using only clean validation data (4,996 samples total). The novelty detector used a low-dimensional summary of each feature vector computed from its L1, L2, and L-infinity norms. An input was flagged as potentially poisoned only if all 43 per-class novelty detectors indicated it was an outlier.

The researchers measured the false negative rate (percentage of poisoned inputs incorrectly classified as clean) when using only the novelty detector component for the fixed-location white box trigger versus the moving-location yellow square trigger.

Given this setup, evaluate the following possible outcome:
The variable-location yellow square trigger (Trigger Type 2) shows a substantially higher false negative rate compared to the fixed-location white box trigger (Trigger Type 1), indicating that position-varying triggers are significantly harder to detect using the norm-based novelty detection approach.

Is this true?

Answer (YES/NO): NO